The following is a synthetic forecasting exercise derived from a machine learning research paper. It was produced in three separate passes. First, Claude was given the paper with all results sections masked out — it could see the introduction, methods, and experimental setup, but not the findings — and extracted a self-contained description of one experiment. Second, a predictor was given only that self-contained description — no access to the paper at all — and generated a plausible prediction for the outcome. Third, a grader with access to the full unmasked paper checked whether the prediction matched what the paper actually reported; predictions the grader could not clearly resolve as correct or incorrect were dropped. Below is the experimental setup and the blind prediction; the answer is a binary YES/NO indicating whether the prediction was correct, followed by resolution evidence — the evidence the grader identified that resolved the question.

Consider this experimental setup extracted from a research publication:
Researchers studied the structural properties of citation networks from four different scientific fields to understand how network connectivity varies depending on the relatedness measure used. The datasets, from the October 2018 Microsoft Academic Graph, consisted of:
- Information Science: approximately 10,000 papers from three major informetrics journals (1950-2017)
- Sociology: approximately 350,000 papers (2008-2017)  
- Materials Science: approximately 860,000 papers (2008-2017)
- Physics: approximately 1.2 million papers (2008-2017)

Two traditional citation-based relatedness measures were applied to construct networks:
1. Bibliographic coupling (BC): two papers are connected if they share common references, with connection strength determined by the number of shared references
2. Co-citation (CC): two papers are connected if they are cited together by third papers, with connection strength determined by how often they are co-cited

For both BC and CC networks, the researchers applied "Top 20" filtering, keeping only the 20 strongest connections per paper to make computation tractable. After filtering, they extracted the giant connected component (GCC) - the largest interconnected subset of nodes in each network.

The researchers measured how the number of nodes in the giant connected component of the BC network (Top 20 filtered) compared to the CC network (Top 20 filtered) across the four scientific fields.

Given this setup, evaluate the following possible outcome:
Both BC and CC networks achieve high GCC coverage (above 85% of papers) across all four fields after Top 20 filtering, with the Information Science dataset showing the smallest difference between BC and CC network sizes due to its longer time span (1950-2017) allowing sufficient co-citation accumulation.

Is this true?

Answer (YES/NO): NO